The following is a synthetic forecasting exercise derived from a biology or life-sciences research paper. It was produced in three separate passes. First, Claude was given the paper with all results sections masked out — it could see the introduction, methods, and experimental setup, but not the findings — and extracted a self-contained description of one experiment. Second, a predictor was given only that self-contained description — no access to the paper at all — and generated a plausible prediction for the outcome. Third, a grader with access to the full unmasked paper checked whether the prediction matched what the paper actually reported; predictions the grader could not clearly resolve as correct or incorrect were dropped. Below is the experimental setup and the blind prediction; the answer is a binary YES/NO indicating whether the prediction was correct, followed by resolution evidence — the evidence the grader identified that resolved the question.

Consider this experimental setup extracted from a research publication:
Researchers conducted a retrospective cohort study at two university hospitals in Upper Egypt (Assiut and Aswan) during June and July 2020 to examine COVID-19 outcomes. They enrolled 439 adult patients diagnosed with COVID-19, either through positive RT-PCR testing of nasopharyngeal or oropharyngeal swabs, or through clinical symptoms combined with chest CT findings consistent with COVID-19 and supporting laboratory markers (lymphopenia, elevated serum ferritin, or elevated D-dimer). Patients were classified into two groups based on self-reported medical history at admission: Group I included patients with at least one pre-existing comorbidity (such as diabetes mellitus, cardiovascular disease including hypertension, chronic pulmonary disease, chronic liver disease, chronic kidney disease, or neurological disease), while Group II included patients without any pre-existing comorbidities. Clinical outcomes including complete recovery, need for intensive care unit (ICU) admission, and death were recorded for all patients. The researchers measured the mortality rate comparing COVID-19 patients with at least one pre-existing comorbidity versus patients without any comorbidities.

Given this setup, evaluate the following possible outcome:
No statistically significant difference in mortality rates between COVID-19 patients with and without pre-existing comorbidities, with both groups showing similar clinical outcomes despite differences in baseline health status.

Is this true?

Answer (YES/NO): NO